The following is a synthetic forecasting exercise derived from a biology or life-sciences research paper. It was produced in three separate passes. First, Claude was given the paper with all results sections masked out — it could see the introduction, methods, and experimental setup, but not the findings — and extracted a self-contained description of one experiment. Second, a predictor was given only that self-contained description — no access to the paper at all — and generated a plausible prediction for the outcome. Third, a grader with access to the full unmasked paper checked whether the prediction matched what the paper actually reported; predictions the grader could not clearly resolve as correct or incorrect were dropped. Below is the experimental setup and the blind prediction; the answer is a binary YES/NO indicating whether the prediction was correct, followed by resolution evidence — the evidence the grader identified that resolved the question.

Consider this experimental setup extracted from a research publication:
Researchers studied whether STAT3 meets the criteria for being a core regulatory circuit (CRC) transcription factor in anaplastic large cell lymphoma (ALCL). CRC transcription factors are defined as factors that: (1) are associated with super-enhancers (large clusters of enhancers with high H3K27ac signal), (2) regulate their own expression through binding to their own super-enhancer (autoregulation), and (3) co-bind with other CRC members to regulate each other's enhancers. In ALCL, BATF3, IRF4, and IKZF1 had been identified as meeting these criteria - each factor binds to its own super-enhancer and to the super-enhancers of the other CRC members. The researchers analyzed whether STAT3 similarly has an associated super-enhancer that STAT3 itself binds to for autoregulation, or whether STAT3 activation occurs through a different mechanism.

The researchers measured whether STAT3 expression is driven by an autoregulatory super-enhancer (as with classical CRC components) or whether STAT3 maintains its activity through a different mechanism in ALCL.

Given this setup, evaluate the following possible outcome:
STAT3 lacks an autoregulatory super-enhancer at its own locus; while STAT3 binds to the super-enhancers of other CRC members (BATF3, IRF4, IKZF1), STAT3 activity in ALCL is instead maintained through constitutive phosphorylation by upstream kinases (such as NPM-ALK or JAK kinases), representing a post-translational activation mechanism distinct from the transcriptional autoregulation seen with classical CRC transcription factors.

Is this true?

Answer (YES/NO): YES